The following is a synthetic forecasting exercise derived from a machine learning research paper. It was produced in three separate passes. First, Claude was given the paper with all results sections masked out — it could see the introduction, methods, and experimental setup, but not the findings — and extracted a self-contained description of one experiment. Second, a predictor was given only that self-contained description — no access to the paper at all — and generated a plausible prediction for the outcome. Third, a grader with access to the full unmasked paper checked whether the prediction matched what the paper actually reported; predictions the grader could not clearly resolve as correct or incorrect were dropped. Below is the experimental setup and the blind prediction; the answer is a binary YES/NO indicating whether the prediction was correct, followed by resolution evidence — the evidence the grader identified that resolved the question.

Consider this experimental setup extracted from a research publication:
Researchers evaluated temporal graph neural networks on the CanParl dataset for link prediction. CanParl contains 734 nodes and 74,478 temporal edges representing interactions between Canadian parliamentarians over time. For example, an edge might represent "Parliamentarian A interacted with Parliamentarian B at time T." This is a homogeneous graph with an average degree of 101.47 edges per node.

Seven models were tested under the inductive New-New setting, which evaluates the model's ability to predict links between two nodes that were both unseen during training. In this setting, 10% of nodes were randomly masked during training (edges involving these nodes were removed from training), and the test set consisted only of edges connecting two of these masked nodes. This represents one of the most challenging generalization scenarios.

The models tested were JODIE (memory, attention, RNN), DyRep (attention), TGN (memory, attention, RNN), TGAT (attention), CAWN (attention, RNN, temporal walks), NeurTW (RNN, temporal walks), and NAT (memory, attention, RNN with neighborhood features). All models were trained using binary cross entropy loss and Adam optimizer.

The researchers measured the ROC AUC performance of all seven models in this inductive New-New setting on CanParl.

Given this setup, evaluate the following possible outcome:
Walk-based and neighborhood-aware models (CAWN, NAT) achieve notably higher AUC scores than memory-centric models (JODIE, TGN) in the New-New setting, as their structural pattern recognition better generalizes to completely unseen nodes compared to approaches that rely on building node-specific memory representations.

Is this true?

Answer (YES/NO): NO